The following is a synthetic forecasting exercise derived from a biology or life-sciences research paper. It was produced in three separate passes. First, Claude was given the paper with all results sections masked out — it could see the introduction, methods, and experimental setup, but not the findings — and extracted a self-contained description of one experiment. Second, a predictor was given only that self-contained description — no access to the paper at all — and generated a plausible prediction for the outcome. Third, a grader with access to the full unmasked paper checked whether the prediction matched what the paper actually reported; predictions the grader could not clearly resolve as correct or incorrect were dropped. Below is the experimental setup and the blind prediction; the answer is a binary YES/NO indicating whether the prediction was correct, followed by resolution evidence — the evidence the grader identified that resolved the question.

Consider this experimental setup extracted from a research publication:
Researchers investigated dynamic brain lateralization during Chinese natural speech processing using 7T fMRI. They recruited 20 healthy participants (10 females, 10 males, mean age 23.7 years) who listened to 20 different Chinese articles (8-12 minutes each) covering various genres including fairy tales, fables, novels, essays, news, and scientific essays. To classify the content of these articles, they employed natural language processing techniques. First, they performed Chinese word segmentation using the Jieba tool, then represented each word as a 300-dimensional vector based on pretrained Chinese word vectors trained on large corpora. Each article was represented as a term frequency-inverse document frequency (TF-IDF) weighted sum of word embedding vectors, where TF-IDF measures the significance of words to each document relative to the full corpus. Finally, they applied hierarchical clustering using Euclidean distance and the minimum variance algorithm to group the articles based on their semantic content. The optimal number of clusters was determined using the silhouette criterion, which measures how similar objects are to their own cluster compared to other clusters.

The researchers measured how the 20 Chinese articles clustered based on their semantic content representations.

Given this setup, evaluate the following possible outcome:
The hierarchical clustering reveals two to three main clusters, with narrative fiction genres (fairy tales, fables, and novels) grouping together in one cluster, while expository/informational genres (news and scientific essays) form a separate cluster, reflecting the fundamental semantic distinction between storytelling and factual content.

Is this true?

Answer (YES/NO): NO